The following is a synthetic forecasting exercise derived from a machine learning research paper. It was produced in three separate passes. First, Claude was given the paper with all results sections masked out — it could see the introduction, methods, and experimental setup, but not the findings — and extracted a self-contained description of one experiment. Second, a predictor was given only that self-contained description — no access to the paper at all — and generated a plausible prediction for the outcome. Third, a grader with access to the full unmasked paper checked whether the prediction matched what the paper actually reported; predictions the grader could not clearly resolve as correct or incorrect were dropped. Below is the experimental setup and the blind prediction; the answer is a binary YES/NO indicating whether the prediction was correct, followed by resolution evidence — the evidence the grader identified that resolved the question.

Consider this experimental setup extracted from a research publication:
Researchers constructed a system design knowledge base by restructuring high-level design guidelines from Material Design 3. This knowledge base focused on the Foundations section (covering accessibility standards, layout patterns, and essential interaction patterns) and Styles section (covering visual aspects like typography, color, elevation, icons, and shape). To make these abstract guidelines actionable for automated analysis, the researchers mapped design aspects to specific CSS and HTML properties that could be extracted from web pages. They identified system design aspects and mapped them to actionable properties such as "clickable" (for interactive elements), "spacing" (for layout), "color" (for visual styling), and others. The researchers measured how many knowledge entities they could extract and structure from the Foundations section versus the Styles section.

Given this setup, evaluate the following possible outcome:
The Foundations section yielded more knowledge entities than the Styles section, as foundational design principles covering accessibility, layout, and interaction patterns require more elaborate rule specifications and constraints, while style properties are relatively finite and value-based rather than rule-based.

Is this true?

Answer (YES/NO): YES